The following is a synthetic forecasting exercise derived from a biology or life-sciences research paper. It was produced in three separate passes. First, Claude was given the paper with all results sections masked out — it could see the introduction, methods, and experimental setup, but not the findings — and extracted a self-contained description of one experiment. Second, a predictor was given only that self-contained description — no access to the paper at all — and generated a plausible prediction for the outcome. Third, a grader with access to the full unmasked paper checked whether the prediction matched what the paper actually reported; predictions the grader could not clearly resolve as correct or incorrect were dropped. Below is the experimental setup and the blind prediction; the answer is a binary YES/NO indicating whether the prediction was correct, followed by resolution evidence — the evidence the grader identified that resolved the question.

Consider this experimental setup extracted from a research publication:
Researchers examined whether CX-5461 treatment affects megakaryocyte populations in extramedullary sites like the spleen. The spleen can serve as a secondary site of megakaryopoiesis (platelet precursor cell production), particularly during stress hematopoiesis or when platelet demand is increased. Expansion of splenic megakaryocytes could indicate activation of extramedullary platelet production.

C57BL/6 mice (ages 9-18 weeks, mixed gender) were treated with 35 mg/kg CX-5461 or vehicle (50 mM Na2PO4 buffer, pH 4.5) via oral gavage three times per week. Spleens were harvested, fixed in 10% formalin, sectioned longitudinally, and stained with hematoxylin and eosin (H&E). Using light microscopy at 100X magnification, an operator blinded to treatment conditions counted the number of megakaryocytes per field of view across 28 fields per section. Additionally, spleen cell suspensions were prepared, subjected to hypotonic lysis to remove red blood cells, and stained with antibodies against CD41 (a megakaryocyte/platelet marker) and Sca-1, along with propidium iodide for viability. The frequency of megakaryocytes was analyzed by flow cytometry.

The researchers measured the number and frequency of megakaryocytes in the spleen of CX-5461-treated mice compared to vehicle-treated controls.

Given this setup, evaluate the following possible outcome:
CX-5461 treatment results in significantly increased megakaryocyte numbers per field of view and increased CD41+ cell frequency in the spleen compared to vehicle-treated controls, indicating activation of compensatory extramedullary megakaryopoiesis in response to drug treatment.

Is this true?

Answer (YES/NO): YES